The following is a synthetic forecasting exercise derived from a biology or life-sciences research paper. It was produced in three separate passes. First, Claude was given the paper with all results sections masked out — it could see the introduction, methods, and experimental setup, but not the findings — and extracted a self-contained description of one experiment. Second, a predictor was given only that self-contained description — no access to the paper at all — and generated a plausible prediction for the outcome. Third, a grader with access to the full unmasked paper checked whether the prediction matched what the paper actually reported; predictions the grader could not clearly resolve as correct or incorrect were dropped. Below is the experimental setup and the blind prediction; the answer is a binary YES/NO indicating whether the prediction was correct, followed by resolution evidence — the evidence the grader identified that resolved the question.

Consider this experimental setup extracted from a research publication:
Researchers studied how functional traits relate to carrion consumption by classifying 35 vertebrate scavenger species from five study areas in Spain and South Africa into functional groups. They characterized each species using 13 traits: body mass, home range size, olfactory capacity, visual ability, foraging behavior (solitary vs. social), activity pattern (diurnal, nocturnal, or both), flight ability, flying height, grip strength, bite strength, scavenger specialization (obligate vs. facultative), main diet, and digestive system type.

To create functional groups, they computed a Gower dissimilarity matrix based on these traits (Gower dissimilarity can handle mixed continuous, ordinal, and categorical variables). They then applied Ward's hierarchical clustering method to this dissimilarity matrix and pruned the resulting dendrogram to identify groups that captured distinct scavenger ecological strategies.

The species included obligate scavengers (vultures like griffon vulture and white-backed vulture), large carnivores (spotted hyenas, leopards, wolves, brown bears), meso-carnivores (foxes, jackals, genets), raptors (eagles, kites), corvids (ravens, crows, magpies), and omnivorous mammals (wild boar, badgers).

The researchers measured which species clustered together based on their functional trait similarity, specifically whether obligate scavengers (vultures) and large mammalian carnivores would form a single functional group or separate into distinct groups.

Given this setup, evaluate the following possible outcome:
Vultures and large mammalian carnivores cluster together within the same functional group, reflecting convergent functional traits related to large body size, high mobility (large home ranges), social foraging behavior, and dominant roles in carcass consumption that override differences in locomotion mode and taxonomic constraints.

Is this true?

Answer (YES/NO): NO